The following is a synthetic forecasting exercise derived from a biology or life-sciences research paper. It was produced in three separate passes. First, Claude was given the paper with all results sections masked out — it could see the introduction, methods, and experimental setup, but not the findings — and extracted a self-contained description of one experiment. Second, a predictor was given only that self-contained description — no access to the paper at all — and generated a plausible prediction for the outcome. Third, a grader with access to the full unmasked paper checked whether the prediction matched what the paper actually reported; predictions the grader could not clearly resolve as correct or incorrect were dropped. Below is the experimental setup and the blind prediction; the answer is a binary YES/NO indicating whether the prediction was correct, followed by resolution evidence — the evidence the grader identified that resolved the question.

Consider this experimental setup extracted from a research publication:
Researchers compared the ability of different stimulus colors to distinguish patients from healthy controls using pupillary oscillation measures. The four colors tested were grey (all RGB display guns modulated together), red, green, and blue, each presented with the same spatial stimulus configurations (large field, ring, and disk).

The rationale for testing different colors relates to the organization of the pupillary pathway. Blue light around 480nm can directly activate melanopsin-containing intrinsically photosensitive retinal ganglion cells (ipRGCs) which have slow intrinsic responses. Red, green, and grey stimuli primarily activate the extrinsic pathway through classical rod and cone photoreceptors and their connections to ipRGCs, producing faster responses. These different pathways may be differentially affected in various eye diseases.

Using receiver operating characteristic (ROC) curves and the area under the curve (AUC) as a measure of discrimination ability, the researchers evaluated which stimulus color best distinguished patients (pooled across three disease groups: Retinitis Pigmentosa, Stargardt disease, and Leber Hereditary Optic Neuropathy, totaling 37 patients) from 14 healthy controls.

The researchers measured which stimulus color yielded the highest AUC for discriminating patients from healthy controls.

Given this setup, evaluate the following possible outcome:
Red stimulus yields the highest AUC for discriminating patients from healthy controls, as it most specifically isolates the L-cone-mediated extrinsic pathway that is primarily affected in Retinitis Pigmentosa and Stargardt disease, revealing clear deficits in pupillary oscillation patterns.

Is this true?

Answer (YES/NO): NO